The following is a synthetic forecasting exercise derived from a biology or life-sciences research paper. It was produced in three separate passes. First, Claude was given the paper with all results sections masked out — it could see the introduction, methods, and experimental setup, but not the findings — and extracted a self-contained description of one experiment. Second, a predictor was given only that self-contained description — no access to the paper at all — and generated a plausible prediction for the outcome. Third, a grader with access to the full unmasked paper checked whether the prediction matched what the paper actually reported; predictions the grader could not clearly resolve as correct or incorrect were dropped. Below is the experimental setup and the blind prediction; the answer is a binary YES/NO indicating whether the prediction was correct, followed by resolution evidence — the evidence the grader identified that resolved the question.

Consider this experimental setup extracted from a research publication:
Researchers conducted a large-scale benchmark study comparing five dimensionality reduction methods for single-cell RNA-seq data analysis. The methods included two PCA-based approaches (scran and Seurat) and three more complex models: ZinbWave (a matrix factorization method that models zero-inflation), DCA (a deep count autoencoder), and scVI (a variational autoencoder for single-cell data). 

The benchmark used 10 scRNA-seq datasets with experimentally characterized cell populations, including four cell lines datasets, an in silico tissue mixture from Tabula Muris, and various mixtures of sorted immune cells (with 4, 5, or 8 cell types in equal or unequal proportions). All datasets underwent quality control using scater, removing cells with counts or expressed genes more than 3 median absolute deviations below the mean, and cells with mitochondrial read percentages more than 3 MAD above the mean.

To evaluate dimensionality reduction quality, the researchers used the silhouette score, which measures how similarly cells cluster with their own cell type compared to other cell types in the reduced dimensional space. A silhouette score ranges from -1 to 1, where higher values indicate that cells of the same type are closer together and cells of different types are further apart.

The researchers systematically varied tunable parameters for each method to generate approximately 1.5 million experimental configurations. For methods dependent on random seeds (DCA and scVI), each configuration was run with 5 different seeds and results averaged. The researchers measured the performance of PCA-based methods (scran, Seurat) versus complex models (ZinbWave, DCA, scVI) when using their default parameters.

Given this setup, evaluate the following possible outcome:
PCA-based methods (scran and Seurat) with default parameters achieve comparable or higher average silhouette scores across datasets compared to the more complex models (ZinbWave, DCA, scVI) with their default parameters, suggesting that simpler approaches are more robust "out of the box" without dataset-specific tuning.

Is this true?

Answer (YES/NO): YES